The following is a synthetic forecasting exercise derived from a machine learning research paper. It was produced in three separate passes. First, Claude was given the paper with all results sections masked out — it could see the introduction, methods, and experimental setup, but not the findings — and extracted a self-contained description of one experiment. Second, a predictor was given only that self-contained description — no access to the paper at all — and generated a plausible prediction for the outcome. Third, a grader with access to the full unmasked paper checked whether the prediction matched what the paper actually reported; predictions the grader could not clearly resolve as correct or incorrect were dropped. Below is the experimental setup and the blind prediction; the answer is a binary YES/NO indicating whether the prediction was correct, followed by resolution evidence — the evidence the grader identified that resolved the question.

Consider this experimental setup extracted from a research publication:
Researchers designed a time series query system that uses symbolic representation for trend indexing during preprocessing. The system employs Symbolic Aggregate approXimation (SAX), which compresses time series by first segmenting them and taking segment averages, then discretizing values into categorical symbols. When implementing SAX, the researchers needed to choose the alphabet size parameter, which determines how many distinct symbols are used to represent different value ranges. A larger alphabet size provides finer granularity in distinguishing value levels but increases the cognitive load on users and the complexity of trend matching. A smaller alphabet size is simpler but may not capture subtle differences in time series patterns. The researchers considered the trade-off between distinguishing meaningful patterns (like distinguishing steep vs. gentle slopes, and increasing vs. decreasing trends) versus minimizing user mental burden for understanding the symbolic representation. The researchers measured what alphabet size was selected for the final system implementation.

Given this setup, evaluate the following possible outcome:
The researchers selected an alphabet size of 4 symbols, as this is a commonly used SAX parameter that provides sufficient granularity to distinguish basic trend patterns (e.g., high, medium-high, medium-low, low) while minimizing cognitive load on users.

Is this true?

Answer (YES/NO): YES